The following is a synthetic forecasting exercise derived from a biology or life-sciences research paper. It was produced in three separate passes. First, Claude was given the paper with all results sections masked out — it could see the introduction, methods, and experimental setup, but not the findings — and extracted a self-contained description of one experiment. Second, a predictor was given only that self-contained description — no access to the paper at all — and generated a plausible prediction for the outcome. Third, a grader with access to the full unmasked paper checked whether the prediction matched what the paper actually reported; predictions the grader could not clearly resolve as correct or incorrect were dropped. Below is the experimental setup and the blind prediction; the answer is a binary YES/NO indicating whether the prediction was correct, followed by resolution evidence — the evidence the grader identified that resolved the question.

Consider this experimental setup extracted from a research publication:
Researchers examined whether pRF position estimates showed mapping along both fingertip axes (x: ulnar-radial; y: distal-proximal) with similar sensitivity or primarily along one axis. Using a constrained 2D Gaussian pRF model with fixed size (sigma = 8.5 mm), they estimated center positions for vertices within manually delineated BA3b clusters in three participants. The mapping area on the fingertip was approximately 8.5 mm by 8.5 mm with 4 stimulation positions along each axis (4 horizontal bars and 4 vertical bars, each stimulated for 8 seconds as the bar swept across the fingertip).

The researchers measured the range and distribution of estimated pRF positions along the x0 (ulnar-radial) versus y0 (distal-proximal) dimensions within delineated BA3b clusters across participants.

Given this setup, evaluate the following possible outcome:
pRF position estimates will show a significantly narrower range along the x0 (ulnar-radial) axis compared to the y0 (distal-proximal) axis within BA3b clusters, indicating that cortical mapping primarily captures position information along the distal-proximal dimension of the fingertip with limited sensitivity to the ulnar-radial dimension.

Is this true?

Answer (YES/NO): NO